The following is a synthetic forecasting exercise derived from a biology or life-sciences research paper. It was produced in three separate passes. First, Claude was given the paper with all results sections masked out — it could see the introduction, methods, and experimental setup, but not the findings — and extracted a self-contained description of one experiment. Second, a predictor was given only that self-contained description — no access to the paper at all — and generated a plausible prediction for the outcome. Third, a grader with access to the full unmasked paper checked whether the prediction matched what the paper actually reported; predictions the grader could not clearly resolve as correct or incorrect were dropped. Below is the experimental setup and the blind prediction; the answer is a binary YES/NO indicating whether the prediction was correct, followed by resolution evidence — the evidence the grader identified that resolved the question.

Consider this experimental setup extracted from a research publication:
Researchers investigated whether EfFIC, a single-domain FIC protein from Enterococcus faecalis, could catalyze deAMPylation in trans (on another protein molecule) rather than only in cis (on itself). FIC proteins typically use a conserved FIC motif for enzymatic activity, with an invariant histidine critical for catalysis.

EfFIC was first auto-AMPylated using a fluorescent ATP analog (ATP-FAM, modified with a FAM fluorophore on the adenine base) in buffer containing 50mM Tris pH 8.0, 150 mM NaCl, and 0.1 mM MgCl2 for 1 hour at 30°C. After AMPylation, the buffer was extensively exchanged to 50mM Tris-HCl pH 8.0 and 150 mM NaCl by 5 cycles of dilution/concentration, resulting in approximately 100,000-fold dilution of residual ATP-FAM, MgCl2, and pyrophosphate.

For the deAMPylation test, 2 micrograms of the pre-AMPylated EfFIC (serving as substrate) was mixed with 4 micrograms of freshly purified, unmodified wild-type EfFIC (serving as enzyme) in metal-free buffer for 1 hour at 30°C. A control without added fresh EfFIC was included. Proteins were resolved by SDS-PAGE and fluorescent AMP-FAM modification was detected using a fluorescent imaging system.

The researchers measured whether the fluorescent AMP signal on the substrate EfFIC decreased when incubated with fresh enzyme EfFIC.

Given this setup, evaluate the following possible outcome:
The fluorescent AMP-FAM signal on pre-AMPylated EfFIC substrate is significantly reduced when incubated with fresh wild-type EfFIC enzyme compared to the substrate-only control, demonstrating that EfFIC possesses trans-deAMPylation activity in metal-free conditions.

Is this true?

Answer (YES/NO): NO